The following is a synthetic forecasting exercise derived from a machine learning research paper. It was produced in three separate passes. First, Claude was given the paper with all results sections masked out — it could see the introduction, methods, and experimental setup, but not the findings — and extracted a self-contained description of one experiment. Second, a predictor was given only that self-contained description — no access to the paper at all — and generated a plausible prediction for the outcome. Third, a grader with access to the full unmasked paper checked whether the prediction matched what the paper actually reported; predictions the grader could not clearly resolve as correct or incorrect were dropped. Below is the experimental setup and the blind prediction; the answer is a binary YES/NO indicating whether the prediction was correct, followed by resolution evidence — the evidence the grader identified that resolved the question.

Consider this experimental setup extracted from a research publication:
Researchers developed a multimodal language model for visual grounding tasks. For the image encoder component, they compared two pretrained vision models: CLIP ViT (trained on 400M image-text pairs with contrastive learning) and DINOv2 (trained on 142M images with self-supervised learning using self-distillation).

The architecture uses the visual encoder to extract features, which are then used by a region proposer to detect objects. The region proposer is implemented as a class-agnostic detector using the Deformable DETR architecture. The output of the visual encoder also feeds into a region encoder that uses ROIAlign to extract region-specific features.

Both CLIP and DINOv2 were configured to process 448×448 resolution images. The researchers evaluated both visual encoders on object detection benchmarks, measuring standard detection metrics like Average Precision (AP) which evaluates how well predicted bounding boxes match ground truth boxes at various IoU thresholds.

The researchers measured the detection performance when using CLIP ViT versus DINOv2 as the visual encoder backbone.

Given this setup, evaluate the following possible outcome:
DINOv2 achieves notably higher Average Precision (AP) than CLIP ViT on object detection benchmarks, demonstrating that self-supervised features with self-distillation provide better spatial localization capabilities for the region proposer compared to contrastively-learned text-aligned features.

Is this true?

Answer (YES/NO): YES